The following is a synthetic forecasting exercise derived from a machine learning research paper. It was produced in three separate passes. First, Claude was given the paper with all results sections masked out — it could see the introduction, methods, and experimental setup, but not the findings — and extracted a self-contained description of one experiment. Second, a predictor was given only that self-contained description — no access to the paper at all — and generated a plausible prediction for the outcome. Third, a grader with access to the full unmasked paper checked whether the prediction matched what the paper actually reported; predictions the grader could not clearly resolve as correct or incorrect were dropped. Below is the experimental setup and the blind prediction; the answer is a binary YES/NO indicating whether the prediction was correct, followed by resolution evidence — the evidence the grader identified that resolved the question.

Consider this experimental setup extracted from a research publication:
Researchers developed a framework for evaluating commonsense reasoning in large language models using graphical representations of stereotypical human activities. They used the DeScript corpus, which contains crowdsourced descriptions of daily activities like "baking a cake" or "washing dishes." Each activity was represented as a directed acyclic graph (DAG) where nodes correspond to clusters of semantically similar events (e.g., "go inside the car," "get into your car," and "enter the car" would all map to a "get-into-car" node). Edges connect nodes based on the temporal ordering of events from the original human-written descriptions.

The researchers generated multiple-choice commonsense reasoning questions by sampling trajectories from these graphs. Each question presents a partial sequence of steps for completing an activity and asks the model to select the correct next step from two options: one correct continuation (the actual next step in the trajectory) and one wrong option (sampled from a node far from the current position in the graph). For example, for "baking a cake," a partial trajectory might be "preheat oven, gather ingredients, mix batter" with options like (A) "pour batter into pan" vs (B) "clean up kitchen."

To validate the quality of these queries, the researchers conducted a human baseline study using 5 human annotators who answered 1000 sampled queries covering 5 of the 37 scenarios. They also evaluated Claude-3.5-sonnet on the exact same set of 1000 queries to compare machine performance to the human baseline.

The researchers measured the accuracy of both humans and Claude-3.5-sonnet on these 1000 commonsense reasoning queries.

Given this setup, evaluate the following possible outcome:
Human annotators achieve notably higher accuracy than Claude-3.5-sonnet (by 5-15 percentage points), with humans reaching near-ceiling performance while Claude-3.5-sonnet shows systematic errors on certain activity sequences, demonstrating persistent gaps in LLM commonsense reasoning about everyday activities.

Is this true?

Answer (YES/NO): NO